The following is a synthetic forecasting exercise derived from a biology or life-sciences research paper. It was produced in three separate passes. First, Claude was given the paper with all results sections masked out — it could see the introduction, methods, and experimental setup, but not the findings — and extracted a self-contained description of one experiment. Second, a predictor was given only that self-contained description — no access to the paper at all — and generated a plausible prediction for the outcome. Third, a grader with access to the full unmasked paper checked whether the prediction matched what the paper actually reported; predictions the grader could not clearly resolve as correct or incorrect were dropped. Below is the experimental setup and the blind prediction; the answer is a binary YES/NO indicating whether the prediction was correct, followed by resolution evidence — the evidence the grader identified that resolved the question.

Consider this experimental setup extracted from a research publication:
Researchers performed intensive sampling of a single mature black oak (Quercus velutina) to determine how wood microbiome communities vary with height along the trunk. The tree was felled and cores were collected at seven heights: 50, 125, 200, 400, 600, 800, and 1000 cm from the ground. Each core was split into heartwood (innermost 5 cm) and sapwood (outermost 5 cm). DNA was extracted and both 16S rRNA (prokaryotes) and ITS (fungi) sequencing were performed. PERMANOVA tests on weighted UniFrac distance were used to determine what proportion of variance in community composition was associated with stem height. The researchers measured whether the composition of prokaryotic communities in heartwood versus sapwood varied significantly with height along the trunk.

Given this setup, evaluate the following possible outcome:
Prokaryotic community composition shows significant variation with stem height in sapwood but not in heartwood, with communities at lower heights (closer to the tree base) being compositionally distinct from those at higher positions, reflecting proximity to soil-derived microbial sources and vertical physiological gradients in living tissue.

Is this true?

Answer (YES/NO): NO